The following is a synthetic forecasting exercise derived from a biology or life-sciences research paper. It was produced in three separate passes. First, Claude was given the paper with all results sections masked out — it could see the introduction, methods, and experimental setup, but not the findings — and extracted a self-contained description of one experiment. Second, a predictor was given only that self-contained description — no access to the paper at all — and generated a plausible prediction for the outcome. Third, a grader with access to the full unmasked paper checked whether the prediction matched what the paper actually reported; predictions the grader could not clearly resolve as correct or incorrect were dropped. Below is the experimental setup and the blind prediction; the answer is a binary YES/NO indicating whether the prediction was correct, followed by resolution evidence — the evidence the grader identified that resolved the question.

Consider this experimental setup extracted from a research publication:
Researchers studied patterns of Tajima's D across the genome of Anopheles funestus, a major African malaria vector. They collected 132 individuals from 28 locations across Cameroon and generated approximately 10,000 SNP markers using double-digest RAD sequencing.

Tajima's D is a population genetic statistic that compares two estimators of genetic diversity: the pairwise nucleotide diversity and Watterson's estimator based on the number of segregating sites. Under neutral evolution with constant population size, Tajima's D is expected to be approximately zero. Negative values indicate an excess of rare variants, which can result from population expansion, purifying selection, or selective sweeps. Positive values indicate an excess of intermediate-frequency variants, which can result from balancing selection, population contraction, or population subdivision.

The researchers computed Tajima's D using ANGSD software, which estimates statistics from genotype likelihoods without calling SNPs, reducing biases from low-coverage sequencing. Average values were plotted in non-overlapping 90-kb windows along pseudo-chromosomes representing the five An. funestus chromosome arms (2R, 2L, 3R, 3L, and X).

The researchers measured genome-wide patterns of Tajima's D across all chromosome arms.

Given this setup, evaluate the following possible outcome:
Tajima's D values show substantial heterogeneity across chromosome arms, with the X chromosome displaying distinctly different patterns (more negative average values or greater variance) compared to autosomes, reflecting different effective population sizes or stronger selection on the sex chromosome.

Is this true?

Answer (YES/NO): NO